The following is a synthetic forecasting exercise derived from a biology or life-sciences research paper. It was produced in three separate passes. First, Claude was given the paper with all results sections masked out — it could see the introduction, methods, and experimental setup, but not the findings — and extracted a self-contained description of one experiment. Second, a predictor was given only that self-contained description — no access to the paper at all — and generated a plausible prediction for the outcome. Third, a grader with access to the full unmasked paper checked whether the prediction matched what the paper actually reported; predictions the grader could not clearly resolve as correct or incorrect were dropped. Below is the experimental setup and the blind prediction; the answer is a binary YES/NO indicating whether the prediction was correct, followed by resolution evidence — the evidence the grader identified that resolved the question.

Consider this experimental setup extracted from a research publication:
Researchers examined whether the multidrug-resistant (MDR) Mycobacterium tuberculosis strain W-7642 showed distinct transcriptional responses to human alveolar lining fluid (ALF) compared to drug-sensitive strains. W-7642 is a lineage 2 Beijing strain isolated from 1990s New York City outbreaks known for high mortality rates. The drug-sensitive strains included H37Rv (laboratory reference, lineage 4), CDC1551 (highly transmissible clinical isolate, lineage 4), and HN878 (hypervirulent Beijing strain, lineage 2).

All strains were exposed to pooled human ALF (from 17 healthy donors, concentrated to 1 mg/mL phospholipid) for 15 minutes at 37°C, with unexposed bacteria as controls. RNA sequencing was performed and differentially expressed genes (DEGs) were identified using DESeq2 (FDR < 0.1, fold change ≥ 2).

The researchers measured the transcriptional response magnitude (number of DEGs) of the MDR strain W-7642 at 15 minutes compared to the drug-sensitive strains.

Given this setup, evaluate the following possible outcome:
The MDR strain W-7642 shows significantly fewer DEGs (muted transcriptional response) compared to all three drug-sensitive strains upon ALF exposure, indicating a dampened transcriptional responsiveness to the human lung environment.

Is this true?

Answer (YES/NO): YES